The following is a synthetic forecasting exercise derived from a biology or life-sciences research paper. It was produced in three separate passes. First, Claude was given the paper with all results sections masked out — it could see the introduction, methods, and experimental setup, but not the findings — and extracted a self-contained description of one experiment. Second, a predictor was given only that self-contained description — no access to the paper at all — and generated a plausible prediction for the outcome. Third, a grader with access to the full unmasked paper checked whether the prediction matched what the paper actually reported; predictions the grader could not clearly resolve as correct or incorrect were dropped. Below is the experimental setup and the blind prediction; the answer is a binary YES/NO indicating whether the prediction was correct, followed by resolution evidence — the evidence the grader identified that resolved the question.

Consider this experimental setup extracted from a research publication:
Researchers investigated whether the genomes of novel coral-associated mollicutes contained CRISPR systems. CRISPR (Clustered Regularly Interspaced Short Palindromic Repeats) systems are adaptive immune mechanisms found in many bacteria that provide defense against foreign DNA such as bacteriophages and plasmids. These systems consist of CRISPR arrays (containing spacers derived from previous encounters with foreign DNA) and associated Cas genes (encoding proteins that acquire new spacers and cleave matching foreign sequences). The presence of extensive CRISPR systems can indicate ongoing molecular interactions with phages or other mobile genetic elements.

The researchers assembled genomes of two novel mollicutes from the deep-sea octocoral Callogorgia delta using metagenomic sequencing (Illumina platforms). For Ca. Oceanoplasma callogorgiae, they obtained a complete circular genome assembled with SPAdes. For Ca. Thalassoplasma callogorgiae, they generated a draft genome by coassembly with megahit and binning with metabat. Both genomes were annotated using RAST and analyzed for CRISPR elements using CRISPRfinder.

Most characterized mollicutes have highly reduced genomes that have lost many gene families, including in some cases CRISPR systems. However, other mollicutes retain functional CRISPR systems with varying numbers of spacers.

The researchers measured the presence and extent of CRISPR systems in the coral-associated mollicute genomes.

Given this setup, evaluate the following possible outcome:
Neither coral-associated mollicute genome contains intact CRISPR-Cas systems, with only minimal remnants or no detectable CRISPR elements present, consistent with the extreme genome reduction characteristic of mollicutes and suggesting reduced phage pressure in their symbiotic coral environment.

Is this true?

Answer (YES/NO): NO